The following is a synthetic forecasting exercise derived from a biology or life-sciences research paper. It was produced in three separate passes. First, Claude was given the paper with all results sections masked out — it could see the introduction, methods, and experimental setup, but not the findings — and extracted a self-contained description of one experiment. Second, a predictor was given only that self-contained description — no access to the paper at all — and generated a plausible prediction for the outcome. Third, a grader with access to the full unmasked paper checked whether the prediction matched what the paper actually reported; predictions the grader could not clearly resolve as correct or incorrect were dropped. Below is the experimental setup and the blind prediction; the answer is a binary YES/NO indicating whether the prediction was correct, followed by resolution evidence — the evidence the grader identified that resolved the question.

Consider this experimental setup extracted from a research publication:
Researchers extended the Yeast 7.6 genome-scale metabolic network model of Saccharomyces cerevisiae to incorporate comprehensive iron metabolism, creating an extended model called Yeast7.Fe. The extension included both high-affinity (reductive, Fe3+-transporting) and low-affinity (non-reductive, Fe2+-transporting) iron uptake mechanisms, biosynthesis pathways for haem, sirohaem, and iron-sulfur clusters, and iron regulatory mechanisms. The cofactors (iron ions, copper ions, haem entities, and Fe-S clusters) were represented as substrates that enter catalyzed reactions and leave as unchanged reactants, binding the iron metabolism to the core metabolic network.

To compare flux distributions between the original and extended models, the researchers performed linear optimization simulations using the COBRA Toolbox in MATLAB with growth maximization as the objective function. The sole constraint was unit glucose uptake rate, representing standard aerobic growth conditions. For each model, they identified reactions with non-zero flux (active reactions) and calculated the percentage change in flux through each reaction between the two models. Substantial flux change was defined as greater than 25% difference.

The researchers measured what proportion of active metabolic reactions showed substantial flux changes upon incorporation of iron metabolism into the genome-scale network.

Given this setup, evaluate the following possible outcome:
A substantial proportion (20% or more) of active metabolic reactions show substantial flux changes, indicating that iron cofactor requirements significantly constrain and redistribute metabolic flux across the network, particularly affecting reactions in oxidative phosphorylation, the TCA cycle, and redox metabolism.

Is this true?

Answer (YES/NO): YES